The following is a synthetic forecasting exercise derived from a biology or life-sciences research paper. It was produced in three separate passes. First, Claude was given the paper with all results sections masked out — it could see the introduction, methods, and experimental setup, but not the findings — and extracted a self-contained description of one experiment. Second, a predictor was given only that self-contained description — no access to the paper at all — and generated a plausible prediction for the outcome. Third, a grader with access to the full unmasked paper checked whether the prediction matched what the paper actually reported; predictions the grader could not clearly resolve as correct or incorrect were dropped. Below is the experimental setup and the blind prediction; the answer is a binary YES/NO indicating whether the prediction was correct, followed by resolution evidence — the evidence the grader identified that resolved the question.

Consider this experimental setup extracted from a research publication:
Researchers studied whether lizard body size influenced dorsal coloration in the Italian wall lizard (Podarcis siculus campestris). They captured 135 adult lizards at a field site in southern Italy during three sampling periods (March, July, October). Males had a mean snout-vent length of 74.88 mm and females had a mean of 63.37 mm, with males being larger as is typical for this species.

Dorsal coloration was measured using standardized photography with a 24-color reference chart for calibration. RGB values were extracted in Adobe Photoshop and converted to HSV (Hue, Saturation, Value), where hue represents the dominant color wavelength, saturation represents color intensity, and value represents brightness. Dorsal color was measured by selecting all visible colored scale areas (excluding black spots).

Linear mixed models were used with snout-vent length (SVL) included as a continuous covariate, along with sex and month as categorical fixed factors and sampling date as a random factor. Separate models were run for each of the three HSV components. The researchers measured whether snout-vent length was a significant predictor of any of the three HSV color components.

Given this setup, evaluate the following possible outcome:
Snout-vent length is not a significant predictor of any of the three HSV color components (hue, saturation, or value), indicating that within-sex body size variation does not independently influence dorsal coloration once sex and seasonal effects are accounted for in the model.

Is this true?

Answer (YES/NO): NO